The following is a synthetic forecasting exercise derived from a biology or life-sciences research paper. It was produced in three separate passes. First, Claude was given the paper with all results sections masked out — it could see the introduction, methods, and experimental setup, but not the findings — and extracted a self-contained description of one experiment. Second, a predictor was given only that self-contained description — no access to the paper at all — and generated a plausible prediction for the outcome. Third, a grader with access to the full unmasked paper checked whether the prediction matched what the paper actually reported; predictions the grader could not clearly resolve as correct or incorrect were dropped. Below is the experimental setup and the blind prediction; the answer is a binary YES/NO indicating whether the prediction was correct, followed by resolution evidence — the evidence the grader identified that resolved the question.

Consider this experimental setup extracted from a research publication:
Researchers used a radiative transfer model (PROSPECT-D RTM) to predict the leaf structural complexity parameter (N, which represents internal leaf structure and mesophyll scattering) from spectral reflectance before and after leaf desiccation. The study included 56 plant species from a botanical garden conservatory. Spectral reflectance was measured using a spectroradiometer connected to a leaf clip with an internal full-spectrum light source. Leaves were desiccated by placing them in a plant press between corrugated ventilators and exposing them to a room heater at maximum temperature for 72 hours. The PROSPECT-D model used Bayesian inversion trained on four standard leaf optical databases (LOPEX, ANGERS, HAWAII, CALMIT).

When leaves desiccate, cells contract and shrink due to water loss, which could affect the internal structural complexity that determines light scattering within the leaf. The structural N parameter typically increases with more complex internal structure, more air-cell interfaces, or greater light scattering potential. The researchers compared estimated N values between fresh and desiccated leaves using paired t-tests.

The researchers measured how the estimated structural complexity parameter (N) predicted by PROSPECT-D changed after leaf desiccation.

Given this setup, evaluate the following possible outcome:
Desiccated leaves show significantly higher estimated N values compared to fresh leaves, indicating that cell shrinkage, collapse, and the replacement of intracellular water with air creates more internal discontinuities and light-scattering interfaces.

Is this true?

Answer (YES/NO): YES